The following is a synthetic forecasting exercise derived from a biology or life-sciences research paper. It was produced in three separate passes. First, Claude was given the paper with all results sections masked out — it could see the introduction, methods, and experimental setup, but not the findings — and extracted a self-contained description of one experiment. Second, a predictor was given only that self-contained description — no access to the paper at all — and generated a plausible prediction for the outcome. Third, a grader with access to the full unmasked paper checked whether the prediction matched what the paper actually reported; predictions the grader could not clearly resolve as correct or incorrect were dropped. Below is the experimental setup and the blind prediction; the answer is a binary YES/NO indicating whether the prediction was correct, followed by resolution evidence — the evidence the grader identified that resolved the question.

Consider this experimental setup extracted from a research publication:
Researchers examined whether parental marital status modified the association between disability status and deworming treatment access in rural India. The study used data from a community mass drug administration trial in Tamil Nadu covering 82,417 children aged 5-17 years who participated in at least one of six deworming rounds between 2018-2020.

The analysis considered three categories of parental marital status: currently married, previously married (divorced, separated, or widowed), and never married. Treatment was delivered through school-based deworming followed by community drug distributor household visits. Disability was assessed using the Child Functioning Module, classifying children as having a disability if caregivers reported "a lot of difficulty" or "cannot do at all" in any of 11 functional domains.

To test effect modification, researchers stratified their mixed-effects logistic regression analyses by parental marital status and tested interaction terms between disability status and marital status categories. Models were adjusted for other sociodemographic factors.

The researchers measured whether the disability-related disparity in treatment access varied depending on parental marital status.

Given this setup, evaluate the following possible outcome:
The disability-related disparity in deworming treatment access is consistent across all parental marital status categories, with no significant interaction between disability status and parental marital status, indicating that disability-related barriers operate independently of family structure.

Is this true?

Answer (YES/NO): NO